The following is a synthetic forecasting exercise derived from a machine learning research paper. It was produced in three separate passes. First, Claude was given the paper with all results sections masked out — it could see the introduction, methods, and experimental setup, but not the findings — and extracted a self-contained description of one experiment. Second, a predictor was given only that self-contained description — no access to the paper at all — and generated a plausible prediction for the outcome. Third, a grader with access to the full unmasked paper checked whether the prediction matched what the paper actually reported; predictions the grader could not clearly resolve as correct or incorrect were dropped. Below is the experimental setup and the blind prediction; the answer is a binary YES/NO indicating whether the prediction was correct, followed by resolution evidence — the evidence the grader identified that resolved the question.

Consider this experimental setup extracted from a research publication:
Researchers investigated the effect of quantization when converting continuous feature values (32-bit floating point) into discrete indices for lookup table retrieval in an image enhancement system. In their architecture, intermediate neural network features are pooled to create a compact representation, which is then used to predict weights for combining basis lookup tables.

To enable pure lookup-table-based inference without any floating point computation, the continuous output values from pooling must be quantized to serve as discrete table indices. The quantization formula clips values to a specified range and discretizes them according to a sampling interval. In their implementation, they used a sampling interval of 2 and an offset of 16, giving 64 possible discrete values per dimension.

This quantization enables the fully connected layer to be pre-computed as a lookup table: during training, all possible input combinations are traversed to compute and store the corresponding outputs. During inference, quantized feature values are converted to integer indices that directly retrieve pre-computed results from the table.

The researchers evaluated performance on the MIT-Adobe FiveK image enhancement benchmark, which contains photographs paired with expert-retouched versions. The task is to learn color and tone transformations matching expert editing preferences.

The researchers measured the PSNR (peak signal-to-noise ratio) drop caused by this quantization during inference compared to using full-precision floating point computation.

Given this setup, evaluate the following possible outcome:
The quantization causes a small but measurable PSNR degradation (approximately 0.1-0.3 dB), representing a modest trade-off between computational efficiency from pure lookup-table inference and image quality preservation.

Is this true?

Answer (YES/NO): NO